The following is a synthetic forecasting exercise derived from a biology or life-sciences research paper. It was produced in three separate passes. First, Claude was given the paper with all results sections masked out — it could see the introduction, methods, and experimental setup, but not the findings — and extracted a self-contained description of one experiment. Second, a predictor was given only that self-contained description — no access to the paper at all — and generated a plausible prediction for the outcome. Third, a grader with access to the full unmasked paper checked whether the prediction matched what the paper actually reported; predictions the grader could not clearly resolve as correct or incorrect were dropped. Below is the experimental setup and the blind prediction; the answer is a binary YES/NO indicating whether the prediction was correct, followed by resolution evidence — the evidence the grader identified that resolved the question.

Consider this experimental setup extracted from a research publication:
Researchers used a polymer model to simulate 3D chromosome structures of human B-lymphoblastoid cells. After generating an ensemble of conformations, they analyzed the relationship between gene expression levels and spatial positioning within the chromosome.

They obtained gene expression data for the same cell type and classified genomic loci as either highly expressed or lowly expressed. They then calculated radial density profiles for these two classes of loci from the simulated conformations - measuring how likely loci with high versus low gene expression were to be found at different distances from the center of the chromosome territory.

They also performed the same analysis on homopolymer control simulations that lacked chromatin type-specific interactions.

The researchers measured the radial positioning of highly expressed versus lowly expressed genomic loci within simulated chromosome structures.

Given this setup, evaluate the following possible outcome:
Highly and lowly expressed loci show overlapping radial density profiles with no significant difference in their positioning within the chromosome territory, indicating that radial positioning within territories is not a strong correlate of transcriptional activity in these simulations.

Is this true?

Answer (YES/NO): NO